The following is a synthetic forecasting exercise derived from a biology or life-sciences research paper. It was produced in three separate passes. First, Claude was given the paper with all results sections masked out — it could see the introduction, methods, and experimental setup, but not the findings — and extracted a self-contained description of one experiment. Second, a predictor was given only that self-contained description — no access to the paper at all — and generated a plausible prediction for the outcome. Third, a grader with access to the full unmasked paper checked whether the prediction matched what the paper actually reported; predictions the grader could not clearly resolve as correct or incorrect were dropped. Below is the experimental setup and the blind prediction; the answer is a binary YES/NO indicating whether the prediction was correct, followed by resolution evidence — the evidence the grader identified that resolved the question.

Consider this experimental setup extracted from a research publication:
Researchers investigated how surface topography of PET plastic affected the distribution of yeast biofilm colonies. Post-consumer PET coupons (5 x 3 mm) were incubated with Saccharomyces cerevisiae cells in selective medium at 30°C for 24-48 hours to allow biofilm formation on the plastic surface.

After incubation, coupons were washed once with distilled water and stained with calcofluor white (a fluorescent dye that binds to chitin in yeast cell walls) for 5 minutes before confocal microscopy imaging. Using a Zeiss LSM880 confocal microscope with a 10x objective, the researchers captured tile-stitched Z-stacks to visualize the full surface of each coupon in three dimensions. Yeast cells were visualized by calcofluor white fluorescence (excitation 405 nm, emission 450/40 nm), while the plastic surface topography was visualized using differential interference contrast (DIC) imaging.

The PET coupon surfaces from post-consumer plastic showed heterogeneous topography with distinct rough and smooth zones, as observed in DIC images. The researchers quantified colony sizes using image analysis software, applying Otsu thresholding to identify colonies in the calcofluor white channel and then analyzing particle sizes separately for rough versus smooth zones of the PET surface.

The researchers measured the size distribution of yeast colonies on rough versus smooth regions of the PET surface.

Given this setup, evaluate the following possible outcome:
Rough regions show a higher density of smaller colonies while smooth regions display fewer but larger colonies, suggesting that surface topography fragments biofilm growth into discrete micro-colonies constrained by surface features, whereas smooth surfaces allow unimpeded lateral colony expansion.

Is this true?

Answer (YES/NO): NO